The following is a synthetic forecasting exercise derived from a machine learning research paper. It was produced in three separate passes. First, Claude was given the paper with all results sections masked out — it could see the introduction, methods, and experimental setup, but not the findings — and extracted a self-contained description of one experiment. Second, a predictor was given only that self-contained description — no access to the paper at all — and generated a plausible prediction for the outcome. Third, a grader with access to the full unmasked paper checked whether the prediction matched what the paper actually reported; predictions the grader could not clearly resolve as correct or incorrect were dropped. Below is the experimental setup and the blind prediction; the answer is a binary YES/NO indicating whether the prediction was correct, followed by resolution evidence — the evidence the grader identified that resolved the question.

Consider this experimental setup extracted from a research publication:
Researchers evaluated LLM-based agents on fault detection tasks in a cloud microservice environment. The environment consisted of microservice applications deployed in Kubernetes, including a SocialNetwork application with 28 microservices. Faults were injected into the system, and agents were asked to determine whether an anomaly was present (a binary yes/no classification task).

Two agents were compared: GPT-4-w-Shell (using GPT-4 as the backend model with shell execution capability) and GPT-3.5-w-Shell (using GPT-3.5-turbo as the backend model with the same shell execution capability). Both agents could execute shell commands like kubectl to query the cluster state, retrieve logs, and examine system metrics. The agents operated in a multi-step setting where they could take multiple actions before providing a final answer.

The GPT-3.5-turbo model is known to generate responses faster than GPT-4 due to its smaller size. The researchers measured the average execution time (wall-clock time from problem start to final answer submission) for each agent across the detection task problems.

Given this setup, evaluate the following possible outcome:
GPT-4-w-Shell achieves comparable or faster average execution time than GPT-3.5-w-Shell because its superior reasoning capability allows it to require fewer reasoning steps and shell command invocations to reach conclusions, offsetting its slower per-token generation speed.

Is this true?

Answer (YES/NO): YES